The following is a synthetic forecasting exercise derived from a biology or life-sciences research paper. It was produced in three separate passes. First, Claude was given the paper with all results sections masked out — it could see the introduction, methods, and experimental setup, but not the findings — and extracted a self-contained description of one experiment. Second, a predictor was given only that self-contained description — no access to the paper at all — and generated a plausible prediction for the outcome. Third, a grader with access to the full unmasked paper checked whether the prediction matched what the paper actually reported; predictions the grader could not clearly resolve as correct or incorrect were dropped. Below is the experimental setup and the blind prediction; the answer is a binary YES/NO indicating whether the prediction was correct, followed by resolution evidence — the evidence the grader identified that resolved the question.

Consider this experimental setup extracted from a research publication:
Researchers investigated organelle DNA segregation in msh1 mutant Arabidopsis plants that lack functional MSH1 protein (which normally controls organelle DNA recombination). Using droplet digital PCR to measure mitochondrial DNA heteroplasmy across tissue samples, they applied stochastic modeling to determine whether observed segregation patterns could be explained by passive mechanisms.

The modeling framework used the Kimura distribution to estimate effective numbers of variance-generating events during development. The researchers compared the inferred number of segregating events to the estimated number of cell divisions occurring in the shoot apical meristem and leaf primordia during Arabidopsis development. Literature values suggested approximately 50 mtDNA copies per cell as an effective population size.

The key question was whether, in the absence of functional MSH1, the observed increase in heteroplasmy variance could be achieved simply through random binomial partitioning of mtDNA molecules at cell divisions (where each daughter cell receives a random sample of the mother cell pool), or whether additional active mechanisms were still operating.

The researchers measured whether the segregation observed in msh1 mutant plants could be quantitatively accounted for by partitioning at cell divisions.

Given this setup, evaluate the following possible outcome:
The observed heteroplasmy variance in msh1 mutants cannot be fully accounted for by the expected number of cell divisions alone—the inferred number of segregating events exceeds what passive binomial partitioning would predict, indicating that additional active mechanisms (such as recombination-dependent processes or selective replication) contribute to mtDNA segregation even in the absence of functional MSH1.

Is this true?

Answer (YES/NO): NO